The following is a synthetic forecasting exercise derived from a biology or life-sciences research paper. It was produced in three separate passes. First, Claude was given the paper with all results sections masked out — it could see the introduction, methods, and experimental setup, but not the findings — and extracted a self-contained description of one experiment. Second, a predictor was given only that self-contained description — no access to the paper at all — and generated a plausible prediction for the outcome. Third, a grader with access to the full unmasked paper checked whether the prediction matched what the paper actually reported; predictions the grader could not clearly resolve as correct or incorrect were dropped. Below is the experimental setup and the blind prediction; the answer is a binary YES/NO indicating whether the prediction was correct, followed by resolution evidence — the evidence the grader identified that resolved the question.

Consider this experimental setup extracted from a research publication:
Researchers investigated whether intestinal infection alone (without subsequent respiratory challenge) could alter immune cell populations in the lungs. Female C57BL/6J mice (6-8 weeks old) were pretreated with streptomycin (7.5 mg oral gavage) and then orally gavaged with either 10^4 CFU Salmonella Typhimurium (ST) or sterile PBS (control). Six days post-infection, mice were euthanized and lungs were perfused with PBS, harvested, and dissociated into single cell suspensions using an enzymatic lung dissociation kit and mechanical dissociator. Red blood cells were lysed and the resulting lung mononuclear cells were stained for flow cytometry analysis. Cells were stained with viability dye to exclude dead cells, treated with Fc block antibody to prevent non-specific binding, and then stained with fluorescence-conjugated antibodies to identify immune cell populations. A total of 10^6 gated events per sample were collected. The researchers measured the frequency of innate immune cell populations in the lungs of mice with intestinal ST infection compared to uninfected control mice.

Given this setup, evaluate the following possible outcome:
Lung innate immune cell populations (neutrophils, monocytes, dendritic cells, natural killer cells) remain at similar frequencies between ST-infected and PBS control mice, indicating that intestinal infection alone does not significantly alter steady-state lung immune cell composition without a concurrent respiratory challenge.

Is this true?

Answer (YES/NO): NO